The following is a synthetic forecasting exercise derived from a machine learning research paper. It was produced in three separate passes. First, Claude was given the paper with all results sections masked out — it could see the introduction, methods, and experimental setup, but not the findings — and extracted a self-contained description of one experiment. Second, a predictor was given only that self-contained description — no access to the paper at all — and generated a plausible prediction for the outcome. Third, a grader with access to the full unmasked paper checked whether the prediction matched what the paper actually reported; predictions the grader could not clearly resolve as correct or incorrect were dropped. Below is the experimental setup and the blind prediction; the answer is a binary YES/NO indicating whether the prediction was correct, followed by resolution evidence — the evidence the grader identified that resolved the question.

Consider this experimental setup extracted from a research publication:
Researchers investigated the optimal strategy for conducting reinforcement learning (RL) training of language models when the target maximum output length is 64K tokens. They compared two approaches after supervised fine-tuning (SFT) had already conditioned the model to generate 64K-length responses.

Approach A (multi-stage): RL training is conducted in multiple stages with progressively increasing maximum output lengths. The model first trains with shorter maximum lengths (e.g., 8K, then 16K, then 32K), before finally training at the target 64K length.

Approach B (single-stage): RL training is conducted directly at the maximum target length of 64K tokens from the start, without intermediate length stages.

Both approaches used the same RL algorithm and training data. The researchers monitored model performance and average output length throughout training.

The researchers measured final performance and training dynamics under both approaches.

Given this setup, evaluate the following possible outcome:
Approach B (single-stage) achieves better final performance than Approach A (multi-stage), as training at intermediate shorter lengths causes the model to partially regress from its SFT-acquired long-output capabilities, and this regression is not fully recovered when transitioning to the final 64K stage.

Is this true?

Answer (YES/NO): YES